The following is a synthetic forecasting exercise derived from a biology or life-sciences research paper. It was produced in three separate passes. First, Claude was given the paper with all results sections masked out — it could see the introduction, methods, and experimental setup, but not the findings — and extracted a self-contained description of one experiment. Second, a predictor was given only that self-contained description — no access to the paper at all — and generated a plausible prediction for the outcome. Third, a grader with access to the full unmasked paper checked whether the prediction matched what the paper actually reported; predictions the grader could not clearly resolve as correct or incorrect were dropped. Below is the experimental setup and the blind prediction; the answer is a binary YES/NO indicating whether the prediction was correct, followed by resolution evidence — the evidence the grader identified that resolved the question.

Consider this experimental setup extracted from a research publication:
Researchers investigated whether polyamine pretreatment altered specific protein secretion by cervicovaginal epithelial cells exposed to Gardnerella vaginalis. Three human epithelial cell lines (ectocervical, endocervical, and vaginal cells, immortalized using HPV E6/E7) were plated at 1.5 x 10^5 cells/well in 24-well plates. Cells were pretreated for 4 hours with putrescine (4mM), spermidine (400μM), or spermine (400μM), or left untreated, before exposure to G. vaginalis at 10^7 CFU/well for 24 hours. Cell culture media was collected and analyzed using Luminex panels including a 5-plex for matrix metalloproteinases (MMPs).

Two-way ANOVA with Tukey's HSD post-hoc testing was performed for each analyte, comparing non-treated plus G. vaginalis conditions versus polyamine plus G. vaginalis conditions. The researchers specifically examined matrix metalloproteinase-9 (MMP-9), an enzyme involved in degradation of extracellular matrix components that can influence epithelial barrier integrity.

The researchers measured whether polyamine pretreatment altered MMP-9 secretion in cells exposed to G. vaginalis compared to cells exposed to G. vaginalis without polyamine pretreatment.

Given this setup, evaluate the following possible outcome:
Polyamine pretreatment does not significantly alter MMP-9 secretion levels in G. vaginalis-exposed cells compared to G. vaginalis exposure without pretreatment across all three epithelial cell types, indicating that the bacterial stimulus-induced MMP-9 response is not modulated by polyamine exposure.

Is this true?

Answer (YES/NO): NO